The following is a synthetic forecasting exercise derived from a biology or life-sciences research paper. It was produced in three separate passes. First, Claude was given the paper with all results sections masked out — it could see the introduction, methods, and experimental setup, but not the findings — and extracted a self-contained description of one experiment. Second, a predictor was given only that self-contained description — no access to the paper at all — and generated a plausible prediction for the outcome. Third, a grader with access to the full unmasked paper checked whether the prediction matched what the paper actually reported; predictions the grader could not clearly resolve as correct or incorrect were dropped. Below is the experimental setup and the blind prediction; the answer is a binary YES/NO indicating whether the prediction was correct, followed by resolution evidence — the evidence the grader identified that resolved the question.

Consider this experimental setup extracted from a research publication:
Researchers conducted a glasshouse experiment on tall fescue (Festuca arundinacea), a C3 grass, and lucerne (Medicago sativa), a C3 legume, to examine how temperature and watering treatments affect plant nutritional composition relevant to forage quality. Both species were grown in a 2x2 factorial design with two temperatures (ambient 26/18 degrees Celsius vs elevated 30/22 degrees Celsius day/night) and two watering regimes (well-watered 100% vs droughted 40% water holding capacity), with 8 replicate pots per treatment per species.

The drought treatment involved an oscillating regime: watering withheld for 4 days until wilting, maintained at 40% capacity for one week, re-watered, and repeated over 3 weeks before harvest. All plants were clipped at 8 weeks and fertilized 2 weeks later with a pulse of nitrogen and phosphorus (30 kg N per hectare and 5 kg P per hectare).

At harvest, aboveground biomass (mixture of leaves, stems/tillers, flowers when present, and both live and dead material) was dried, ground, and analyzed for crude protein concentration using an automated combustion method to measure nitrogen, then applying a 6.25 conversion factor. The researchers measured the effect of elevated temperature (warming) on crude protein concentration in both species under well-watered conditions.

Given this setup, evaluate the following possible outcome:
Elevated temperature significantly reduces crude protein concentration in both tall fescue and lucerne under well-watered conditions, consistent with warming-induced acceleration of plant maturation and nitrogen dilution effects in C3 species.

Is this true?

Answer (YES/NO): NO